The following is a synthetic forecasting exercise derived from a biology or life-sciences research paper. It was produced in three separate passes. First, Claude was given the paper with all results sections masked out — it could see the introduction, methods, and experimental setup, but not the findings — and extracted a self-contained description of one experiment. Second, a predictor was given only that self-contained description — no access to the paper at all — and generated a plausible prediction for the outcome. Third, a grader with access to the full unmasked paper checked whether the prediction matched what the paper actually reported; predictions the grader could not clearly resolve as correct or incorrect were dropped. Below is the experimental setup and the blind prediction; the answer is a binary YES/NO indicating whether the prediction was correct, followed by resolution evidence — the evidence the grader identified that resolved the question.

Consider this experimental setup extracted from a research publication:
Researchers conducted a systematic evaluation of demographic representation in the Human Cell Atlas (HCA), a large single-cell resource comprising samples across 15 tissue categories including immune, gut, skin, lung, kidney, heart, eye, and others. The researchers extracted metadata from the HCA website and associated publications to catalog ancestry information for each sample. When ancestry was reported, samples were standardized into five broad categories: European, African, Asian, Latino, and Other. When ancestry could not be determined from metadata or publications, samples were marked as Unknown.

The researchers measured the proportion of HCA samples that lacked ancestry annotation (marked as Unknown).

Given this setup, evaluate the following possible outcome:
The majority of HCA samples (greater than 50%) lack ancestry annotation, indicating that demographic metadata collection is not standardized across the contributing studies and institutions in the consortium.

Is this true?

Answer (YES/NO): YES